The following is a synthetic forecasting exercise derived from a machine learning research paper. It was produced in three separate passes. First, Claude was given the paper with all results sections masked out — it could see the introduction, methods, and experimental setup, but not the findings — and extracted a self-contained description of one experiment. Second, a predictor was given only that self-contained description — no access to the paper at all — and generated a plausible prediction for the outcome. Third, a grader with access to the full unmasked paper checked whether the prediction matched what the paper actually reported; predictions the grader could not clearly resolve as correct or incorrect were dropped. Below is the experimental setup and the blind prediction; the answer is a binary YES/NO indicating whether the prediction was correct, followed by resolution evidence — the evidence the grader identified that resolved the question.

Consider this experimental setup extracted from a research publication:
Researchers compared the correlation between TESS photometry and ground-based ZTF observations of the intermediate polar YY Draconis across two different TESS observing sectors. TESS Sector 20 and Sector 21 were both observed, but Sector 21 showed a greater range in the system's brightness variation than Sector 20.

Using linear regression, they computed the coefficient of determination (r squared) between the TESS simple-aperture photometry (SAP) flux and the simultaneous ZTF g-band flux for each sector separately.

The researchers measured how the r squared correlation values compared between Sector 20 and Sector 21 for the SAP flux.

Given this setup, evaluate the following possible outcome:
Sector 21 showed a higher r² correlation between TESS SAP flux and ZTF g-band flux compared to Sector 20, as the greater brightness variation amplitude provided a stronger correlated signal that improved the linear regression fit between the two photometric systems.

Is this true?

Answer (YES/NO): YES